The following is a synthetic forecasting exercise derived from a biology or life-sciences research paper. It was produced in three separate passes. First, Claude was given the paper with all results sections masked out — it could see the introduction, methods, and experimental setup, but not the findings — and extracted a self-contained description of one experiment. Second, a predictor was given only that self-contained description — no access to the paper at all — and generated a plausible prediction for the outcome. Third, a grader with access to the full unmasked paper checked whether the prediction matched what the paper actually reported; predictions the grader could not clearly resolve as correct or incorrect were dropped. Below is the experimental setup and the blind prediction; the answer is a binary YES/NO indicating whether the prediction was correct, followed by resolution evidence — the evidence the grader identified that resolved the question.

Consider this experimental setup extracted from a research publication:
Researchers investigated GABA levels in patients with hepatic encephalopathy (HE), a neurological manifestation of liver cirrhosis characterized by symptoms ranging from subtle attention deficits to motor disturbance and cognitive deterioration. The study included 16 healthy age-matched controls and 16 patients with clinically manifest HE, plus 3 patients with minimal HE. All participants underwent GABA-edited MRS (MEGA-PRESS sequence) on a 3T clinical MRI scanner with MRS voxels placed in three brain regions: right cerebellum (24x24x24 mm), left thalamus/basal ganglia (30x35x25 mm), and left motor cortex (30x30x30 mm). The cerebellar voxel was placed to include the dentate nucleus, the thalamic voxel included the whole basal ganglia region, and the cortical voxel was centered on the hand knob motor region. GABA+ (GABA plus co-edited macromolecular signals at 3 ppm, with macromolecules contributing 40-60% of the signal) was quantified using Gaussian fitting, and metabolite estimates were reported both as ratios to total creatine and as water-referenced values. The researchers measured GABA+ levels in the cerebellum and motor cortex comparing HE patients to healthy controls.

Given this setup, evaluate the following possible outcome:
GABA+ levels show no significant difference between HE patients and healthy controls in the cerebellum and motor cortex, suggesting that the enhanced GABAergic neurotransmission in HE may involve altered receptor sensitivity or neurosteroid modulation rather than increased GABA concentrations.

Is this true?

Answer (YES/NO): NO